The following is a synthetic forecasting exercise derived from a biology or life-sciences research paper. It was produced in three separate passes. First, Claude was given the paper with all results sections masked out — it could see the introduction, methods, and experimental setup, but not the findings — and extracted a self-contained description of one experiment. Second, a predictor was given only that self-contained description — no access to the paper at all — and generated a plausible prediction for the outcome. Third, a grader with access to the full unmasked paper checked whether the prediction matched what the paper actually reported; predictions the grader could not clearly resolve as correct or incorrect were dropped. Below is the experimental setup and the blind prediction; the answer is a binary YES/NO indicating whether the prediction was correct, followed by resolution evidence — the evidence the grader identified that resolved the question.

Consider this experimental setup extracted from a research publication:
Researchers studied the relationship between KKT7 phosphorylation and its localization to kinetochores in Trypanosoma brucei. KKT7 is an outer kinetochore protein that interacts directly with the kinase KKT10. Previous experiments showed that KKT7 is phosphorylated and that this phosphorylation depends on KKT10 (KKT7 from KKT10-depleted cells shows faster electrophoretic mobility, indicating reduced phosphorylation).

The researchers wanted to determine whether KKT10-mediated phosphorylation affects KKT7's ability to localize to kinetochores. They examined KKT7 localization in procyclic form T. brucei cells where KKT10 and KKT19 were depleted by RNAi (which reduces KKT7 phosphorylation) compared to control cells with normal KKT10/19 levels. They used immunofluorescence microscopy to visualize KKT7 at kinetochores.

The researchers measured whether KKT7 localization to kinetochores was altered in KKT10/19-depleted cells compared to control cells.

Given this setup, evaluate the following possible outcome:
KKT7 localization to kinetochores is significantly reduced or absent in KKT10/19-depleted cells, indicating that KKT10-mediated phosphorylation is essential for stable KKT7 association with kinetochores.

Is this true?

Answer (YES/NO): NO